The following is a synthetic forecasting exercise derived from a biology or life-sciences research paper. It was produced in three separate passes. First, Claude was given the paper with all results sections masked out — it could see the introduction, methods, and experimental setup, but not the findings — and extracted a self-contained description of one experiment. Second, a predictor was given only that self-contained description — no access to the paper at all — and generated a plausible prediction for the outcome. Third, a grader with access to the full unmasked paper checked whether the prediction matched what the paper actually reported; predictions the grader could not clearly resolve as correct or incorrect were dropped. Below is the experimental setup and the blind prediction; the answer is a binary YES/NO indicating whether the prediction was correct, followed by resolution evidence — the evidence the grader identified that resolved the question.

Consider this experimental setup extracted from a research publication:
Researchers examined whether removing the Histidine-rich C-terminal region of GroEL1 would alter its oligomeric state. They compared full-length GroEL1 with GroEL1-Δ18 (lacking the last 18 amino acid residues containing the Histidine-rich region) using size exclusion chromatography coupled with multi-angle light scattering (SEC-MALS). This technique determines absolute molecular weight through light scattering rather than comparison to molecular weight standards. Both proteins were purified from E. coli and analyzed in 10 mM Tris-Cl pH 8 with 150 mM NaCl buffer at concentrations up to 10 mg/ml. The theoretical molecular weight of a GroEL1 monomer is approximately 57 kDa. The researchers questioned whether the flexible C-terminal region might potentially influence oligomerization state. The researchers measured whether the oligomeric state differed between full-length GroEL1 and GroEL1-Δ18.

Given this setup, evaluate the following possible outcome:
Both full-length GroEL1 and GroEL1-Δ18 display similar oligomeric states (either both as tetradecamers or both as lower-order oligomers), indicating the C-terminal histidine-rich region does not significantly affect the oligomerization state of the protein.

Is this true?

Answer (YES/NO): YES